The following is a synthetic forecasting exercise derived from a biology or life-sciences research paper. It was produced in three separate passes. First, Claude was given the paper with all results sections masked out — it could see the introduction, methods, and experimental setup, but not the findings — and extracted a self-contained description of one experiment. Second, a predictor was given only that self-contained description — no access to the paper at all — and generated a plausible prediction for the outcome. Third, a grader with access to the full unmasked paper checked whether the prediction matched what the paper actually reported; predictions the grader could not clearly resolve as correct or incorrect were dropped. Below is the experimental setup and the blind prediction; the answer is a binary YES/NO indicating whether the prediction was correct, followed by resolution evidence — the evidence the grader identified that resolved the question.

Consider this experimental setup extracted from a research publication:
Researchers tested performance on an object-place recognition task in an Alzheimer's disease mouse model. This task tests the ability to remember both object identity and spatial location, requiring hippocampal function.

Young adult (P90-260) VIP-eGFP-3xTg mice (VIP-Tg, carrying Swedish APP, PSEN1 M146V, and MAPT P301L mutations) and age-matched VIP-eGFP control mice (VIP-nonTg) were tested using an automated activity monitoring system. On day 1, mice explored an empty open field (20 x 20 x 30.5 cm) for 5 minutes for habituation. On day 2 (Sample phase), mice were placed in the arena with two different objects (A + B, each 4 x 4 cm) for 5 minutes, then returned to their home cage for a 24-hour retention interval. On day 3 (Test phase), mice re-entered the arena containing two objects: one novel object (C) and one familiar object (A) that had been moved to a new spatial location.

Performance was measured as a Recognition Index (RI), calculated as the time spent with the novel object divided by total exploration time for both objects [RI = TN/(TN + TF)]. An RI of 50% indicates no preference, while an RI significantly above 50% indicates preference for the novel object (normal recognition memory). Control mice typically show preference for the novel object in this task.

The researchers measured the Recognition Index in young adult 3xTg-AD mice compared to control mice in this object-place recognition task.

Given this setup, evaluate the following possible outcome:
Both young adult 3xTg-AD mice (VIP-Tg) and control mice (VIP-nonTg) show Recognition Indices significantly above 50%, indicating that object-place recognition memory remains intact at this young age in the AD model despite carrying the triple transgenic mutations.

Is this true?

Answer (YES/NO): NO